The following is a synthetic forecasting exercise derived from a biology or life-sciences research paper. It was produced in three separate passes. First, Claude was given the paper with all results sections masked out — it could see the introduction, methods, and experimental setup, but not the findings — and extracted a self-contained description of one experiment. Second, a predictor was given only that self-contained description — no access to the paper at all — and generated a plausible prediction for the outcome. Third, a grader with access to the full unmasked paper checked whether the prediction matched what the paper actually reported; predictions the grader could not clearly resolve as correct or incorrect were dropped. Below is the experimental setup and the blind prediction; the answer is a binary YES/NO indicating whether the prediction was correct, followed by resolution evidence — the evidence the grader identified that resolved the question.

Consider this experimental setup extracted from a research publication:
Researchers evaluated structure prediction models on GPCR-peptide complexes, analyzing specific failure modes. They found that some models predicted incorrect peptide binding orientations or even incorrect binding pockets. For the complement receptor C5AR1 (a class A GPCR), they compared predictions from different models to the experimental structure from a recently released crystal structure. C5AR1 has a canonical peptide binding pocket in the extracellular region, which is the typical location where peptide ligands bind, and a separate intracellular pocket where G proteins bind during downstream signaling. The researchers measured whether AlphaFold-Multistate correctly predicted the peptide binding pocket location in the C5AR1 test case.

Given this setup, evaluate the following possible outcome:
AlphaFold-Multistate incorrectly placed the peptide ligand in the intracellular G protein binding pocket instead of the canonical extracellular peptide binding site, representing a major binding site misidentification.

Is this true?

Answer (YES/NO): YES